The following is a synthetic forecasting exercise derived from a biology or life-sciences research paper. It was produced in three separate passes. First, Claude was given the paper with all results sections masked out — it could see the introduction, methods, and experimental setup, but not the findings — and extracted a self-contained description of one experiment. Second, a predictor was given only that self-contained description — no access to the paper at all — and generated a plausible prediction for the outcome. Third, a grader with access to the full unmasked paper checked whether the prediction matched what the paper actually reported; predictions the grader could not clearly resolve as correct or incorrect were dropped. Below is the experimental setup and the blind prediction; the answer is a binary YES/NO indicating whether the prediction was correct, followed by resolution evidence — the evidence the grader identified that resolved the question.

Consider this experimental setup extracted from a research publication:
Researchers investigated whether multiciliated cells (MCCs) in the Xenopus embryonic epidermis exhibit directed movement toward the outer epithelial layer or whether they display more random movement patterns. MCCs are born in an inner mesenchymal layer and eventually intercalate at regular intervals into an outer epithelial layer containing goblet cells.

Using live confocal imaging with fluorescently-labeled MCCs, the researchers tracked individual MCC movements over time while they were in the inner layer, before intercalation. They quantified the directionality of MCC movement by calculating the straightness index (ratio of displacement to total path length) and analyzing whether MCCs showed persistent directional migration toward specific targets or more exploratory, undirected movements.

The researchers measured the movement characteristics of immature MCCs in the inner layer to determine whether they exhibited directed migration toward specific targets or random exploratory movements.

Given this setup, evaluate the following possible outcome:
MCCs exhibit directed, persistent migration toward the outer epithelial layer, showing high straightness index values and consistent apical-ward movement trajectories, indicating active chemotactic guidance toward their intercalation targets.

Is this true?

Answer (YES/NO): NO